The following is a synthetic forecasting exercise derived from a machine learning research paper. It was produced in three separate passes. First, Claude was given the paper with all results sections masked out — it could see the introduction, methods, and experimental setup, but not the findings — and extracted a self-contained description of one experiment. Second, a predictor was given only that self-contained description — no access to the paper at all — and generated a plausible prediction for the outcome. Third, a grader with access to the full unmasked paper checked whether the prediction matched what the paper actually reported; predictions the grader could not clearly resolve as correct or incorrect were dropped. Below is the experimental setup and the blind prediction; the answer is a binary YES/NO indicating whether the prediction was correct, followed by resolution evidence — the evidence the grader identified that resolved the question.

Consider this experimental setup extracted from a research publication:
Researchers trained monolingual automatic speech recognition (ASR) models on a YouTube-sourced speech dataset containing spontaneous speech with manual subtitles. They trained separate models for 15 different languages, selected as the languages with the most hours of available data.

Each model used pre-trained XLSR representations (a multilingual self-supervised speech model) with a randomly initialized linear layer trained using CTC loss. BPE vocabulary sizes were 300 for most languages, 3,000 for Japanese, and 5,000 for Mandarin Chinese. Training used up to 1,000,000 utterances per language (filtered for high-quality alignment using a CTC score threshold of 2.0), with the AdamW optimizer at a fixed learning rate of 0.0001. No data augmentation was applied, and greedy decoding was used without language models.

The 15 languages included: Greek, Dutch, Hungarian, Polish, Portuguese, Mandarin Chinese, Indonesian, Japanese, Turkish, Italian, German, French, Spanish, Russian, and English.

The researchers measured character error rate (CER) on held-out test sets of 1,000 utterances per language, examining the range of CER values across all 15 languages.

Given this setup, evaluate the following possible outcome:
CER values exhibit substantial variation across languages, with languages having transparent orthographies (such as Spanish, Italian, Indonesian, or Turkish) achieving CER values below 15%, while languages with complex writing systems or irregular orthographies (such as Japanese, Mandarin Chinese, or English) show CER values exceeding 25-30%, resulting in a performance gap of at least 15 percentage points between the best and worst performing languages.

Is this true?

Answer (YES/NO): NO